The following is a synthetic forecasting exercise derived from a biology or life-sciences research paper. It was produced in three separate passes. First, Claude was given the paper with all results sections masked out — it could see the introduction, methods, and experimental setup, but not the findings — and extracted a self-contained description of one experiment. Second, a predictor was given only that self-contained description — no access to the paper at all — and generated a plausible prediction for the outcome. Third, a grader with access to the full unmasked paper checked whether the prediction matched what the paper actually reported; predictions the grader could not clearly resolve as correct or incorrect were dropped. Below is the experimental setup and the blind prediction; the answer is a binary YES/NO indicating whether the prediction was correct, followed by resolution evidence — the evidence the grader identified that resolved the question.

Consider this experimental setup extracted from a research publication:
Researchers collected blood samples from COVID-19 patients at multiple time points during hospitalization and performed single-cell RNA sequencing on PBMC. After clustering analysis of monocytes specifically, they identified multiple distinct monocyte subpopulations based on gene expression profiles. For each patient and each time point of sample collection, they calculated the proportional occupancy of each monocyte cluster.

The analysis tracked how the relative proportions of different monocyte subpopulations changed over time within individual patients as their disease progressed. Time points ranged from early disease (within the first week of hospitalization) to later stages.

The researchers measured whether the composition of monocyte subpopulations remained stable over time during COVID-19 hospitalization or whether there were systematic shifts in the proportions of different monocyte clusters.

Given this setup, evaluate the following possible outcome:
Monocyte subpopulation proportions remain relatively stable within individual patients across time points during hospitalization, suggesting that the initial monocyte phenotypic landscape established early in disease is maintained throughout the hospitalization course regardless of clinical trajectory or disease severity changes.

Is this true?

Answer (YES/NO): NO